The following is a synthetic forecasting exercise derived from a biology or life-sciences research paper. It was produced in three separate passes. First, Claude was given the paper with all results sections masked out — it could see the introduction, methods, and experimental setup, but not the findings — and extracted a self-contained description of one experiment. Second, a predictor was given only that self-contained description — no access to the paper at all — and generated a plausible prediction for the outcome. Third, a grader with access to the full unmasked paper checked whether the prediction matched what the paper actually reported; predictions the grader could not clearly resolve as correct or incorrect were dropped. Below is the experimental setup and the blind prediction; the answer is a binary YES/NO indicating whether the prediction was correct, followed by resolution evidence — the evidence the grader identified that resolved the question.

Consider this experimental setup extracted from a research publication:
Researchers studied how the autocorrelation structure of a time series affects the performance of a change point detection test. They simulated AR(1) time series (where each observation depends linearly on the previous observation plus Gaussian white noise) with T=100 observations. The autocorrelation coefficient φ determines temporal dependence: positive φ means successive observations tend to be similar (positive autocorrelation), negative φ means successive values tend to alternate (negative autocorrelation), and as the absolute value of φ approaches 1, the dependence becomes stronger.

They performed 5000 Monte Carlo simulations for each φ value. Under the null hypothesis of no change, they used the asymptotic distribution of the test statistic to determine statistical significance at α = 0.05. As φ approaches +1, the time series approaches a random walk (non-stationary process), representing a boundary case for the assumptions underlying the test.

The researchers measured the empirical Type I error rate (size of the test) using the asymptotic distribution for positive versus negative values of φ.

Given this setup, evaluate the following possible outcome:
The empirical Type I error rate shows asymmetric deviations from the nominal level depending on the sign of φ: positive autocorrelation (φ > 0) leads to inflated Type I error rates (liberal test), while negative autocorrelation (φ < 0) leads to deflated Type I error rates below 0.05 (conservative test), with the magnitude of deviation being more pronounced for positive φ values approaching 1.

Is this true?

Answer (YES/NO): NO